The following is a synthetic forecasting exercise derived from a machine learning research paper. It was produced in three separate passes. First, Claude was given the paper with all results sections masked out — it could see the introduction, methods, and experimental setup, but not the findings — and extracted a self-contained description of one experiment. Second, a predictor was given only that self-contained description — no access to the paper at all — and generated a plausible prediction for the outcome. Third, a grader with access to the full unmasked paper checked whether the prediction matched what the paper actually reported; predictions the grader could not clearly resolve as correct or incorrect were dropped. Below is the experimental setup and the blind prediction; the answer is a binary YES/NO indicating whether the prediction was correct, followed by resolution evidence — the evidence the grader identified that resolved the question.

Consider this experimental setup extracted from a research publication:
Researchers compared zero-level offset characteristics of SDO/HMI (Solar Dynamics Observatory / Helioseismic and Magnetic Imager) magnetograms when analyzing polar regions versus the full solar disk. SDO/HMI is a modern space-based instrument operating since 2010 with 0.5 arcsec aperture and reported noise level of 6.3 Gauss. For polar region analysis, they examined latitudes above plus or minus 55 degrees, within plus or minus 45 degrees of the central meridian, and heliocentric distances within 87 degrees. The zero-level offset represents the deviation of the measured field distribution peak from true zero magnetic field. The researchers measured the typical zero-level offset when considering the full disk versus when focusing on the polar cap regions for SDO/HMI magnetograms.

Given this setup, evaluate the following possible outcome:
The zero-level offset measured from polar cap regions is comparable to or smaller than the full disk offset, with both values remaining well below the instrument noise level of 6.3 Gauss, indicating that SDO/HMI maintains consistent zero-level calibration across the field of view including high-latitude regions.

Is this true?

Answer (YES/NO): NO